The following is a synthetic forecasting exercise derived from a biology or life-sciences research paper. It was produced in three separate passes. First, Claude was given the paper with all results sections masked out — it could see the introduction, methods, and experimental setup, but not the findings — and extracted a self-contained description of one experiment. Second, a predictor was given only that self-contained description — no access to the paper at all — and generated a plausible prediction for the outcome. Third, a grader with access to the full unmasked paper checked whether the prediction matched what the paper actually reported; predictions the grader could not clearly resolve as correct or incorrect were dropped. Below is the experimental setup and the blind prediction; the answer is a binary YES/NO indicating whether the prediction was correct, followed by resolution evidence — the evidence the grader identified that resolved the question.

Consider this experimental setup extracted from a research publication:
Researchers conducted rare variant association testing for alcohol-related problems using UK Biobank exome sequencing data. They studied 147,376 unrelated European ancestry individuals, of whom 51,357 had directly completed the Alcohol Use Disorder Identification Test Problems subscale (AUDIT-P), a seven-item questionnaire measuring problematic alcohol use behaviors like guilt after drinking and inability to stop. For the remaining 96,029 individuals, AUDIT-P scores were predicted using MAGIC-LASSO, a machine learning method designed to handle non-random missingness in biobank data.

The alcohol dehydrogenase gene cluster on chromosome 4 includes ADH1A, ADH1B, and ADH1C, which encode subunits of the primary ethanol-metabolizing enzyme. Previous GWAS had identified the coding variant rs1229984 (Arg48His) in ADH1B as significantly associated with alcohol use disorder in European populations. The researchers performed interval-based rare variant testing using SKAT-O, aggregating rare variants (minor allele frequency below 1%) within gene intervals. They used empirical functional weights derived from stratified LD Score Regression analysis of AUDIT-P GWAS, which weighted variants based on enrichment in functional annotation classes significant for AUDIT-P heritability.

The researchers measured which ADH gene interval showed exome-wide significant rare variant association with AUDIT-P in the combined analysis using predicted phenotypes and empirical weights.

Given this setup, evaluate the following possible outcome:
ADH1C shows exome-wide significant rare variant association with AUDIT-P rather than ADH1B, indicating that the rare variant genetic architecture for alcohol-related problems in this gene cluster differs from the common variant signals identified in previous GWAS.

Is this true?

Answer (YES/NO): YES